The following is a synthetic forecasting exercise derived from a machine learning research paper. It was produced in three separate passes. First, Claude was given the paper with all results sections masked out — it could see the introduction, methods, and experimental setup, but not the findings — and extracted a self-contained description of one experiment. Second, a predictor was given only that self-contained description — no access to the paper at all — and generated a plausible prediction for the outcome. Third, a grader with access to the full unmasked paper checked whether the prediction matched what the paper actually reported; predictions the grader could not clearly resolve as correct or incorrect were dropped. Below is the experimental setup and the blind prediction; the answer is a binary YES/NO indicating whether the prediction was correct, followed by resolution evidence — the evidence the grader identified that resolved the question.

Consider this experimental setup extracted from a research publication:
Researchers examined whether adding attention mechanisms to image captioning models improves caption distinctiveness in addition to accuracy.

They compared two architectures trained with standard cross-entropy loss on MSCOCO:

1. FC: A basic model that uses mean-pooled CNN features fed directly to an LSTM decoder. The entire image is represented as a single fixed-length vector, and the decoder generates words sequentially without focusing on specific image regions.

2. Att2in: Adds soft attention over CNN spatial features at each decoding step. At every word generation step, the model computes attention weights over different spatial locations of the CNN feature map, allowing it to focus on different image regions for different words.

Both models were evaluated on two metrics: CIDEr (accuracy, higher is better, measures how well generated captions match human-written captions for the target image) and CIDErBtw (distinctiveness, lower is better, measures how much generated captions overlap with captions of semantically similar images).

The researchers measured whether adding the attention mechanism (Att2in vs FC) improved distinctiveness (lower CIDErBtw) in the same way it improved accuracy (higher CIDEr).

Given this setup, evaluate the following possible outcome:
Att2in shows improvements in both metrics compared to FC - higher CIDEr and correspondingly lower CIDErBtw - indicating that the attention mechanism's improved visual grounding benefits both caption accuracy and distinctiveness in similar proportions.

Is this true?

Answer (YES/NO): NO